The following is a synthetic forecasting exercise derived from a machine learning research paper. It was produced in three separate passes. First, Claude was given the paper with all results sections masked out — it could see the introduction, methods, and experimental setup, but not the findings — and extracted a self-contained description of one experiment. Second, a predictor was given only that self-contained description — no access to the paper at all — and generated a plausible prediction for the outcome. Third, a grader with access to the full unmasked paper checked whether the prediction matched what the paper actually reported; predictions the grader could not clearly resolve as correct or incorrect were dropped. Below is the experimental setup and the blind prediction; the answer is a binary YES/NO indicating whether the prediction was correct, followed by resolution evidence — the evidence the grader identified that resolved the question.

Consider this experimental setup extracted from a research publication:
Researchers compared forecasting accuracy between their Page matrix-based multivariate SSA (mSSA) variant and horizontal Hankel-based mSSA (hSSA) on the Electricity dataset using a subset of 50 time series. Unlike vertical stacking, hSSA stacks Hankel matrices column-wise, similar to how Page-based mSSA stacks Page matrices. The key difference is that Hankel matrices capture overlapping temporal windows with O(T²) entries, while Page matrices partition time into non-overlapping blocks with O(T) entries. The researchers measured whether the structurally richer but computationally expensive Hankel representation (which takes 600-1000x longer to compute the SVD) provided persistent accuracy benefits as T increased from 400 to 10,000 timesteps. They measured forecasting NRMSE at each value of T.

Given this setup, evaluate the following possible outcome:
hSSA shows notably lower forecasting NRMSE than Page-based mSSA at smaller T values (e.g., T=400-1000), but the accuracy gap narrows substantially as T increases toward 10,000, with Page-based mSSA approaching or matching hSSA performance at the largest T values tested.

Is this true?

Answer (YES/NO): YES